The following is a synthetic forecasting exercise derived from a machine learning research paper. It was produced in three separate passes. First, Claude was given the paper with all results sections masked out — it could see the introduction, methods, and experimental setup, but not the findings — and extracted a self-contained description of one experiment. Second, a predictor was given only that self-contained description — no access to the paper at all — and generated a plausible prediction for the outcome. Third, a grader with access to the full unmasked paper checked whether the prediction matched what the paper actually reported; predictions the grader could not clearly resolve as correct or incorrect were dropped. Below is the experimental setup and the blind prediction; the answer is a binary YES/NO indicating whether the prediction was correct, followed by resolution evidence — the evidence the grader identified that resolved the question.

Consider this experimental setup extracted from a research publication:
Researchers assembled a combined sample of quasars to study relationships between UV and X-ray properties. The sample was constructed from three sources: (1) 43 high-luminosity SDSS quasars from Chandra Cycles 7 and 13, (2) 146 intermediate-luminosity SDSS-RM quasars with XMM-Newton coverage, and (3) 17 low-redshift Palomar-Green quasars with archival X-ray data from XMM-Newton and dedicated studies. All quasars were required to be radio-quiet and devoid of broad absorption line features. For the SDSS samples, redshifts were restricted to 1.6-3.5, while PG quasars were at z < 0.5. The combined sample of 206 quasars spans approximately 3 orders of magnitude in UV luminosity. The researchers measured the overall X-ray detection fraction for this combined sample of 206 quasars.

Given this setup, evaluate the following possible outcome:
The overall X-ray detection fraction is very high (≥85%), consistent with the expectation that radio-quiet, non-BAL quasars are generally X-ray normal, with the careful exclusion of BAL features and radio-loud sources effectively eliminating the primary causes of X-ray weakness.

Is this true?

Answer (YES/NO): YES